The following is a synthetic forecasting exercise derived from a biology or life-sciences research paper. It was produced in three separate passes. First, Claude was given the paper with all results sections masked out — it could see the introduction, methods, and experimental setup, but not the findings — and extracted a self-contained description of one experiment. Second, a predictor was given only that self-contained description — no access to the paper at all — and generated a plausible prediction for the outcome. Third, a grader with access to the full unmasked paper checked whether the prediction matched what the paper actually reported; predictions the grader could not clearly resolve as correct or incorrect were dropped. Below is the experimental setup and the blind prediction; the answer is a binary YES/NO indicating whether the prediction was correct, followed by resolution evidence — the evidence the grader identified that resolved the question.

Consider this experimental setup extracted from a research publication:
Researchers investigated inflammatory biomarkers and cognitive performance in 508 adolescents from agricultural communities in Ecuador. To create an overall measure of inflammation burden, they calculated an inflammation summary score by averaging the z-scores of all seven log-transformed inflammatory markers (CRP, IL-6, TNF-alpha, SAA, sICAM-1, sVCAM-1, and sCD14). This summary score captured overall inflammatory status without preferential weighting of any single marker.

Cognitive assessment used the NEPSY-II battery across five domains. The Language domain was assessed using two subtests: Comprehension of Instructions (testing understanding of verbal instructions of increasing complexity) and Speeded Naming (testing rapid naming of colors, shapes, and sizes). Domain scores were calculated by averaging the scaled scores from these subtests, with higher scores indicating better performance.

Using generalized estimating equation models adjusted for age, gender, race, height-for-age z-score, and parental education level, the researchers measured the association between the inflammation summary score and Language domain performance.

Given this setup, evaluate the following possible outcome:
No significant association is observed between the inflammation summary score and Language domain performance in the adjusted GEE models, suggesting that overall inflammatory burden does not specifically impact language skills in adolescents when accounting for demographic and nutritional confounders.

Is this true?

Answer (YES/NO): YES